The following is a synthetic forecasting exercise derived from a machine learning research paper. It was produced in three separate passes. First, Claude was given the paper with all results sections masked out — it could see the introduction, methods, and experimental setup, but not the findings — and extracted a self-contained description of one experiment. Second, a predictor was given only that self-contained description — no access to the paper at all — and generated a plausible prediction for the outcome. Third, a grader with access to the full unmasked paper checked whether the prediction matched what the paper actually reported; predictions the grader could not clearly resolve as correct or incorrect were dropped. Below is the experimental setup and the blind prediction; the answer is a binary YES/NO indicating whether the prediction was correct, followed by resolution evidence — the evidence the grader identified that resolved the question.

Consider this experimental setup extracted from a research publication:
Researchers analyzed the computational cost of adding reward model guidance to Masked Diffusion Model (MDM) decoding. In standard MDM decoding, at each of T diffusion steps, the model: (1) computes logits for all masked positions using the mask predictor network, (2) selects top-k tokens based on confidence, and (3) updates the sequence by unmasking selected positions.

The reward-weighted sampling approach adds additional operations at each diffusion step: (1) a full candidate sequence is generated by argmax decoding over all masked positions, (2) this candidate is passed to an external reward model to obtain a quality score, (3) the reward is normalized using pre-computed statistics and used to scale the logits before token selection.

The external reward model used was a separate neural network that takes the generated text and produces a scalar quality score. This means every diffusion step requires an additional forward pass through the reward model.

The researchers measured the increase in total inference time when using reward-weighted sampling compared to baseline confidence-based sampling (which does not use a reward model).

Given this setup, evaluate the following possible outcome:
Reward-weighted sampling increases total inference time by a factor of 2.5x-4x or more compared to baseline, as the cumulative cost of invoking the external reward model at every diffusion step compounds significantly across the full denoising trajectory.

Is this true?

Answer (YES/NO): NO